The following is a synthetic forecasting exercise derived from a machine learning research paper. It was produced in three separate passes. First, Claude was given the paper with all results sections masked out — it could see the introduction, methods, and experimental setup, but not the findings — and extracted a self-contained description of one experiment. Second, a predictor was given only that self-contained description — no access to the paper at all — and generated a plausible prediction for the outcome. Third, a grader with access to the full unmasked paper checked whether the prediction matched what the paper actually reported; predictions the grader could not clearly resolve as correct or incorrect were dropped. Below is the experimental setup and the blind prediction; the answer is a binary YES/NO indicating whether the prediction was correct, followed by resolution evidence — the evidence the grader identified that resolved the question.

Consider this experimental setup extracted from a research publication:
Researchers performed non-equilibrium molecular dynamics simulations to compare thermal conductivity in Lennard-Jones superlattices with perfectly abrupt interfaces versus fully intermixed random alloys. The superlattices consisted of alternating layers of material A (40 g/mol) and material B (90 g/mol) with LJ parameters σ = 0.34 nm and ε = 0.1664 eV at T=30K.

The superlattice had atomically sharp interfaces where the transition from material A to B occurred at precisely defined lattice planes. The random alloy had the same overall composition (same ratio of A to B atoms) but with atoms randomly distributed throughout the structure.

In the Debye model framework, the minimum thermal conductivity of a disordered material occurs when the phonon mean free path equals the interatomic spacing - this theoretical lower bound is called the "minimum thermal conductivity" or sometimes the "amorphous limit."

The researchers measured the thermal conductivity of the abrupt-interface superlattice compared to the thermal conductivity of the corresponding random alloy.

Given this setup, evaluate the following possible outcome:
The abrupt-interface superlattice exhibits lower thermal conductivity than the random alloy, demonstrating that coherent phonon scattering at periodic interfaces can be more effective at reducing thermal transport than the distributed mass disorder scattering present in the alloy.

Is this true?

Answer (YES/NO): NO